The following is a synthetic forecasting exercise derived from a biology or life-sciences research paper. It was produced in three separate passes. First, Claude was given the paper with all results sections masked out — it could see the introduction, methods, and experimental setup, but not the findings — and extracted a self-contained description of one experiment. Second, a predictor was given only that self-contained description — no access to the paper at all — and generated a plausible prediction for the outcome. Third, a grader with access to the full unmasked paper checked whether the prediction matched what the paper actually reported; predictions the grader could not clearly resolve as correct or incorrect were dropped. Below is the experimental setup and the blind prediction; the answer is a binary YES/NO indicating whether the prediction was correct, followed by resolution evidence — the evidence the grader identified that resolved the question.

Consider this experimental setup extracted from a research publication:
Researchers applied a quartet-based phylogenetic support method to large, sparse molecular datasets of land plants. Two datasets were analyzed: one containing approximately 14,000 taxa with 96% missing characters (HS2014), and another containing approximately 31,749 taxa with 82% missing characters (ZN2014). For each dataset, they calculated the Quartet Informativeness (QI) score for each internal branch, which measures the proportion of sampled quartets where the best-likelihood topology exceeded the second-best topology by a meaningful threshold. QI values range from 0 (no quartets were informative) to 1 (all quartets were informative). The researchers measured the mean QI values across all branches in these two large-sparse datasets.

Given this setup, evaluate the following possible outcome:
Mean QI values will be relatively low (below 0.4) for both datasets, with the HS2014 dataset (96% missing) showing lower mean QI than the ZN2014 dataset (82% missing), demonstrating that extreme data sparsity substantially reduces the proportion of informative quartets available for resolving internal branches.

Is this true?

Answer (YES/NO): YES